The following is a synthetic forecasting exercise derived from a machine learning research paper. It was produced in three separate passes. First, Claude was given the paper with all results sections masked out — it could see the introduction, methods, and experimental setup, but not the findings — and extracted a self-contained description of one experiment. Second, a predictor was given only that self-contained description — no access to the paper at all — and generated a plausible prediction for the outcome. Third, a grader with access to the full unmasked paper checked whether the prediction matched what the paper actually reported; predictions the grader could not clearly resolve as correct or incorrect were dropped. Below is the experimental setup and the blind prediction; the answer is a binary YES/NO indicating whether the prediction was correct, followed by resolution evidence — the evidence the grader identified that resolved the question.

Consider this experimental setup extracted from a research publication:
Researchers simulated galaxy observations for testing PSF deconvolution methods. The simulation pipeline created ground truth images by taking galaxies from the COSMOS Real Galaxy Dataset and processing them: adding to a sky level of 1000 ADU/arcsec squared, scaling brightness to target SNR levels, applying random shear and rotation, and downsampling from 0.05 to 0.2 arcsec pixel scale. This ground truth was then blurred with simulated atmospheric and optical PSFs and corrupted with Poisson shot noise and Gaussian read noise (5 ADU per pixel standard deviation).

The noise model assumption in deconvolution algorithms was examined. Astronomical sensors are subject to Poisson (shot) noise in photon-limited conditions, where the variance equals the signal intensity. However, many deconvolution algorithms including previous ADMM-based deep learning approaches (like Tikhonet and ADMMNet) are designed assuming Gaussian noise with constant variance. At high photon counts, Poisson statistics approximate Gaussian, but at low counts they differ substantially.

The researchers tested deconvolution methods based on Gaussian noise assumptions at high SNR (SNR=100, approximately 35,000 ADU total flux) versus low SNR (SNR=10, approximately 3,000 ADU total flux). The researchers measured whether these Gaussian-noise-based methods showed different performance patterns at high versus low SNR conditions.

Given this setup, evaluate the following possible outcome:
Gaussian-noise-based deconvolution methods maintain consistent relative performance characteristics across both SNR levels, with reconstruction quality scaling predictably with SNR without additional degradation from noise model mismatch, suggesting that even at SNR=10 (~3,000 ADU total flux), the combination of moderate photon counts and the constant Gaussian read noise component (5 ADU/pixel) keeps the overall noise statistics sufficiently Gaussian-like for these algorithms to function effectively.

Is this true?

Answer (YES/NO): NO